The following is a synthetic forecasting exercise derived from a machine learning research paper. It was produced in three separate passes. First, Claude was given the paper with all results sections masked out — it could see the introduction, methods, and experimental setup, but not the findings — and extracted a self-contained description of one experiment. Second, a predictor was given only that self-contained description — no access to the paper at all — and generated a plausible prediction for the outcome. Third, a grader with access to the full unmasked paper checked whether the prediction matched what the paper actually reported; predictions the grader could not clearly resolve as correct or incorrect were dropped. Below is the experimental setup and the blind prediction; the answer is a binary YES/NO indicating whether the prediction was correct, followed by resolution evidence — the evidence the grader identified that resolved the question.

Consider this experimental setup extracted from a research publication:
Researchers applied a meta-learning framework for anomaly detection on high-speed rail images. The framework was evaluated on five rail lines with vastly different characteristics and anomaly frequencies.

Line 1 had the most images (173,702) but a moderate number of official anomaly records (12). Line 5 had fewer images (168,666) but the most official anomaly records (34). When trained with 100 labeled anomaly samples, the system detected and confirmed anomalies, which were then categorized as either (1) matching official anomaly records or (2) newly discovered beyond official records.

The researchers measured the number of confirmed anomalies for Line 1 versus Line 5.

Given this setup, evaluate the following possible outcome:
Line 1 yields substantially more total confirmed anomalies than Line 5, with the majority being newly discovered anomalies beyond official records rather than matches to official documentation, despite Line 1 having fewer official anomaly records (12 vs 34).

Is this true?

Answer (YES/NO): NO